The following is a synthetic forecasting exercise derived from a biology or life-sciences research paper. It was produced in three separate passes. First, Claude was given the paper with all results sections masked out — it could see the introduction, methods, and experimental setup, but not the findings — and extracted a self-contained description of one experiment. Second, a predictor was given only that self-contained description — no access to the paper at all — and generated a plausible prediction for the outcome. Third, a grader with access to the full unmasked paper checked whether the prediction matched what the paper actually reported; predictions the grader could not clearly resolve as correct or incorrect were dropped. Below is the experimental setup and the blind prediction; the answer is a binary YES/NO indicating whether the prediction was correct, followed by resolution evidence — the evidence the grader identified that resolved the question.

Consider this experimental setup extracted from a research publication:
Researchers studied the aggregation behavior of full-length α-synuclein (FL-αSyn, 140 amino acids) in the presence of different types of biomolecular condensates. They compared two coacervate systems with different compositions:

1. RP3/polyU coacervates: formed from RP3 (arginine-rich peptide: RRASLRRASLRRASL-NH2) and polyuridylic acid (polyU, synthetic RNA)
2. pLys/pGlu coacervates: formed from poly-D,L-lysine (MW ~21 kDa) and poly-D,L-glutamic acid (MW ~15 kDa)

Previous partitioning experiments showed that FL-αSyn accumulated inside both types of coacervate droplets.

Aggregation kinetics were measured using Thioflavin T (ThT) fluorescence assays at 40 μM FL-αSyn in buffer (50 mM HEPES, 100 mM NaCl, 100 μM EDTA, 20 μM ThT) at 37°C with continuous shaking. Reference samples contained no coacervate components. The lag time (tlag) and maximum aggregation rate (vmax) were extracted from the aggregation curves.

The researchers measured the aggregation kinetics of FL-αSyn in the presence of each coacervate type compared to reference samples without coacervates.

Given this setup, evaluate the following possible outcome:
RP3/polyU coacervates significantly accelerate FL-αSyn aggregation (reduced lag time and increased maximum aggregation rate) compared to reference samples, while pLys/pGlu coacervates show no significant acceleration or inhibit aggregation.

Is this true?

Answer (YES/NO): NO